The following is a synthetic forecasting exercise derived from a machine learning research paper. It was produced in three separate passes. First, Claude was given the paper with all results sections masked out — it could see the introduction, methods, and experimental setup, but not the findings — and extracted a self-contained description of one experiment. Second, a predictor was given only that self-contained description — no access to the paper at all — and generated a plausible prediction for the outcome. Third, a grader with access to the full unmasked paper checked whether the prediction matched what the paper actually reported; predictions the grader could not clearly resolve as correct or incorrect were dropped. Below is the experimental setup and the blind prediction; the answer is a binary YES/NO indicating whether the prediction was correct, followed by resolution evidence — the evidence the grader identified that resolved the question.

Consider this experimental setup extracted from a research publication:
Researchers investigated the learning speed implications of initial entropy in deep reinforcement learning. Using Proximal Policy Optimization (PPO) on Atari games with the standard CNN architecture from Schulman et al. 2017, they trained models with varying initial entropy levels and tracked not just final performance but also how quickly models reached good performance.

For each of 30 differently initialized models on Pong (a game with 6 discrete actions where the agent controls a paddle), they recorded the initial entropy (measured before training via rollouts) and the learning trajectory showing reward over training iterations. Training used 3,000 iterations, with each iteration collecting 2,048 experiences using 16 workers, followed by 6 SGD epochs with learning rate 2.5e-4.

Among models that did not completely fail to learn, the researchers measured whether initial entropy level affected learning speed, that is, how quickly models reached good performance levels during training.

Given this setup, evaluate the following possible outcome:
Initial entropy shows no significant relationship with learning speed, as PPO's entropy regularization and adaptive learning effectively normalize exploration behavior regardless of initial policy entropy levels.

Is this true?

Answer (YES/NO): NO